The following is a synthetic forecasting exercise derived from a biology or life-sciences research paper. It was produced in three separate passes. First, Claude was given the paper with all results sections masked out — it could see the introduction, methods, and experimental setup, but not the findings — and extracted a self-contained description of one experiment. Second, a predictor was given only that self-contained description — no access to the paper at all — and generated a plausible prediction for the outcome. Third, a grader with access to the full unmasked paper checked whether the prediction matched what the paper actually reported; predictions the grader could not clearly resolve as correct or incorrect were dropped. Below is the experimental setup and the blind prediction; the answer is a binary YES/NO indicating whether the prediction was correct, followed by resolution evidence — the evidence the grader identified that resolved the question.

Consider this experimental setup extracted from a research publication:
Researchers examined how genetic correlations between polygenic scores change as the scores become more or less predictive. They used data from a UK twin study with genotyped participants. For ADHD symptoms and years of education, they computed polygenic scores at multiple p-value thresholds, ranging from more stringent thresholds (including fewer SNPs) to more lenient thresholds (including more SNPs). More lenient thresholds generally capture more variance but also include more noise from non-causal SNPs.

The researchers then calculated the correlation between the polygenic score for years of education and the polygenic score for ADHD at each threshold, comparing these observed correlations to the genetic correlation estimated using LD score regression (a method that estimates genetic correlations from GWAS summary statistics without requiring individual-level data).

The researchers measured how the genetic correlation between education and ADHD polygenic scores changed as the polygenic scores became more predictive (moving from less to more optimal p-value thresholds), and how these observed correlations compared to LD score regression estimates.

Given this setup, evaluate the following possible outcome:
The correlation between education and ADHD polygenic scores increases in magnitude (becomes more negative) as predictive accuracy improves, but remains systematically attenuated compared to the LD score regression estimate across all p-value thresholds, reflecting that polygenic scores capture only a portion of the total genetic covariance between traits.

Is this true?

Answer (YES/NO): YES